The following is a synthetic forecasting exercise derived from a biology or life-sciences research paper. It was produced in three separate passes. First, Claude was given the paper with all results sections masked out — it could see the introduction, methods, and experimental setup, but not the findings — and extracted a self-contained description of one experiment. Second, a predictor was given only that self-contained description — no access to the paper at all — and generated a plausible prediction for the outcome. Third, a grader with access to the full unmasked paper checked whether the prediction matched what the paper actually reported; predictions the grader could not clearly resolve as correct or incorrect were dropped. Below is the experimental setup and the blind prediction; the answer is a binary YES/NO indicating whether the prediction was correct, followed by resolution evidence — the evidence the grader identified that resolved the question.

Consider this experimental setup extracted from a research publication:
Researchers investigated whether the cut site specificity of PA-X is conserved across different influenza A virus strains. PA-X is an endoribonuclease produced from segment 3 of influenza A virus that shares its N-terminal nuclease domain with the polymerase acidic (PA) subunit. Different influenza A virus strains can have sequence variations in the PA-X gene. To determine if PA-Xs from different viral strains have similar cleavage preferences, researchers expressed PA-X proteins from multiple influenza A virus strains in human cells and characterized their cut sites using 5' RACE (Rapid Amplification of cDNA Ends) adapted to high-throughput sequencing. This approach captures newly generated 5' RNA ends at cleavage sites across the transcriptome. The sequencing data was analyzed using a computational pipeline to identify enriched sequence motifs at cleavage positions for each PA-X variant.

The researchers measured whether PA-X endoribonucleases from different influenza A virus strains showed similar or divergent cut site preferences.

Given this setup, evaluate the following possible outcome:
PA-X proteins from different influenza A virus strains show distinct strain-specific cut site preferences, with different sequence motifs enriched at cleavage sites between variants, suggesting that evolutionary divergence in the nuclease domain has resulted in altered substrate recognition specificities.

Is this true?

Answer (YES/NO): NO